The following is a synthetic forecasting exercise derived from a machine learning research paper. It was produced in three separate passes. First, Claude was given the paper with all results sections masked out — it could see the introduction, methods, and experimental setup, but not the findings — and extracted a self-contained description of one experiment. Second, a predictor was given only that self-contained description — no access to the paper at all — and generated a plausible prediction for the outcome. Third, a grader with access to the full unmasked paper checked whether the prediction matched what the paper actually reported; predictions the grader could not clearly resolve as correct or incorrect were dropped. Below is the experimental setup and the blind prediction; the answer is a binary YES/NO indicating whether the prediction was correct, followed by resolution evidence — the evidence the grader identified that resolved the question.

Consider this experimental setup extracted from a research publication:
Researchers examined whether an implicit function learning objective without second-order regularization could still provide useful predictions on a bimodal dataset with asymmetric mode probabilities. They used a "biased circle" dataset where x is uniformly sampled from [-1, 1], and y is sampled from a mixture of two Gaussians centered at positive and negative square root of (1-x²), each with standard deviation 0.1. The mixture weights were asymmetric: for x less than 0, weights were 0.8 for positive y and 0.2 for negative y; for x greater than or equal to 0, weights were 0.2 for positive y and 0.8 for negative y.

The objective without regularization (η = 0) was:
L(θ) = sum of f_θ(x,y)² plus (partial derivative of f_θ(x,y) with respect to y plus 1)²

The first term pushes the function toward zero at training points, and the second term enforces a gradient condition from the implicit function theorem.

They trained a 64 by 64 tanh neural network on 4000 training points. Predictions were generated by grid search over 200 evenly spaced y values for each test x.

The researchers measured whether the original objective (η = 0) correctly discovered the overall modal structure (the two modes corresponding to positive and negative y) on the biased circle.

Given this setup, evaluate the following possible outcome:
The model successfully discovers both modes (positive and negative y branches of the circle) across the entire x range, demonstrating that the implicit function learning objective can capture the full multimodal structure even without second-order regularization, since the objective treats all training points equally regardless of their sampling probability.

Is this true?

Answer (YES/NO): YES